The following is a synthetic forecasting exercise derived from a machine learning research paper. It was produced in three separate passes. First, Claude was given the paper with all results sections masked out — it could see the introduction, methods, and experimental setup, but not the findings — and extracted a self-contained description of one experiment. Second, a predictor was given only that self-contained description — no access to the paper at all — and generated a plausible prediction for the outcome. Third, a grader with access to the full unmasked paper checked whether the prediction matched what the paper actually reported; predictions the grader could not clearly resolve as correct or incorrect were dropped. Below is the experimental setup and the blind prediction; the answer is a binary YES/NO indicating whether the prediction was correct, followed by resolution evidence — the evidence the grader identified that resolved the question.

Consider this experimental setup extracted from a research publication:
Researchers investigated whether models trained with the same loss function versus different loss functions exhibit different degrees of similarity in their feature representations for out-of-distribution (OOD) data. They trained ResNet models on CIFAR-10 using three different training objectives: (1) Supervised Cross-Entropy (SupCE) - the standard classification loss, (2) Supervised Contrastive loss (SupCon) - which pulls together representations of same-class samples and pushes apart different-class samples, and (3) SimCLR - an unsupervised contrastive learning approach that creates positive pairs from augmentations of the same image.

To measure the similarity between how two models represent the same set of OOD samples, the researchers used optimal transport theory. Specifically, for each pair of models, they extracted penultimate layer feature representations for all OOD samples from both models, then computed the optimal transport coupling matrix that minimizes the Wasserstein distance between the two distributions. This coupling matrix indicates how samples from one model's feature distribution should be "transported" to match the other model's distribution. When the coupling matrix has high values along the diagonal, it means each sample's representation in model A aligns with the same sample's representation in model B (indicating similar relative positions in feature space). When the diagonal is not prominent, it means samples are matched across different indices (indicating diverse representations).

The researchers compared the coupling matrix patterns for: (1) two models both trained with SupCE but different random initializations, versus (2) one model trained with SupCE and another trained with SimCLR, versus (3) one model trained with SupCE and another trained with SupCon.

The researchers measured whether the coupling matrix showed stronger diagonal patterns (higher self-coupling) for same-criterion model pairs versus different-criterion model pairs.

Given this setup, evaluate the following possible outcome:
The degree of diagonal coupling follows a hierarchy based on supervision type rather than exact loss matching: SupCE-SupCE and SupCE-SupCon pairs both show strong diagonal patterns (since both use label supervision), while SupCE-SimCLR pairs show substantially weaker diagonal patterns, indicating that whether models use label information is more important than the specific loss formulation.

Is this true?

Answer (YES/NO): NO